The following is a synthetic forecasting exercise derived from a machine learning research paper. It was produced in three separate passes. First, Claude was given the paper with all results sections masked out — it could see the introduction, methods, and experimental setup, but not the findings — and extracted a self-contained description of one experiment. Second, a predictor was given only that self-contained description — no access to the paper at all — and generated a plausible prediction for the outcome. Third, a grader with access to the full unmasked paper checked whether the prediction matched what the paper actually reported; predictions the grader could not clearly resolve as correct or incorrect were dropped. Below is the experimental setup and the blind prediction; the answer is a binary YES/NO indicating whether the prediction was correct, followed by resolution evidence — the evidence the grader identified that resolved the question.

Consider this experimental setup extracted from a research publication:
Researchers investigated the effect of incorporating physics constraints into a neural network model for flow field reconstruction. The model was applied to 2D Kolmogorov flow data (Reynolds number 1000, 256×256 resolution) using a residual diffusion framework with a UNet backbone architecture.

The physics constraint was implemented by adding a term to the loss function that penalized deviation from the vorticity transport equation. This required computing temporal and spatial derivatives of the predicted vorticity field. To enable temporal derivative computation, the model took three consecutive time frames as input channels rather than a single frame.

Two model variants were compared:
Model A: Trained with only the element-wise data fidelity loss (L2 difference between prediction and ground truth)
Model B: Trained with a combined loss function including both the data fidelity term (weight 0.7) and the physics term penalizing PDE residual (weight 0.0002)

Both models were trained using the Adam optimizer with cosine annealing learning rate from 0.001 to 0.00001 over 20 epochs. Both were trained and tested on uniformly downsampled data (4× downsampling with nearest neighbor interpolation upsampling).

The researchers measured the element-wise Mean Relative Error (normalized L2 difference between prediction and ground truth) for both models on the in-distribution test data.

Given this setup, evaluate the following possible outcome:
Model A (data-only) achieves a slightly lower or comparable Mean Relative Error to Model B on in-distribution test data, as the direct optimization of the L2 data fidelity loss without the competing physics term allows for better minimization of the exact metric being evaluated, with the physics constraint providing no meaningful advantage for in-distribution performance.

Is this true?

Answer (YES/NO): NO